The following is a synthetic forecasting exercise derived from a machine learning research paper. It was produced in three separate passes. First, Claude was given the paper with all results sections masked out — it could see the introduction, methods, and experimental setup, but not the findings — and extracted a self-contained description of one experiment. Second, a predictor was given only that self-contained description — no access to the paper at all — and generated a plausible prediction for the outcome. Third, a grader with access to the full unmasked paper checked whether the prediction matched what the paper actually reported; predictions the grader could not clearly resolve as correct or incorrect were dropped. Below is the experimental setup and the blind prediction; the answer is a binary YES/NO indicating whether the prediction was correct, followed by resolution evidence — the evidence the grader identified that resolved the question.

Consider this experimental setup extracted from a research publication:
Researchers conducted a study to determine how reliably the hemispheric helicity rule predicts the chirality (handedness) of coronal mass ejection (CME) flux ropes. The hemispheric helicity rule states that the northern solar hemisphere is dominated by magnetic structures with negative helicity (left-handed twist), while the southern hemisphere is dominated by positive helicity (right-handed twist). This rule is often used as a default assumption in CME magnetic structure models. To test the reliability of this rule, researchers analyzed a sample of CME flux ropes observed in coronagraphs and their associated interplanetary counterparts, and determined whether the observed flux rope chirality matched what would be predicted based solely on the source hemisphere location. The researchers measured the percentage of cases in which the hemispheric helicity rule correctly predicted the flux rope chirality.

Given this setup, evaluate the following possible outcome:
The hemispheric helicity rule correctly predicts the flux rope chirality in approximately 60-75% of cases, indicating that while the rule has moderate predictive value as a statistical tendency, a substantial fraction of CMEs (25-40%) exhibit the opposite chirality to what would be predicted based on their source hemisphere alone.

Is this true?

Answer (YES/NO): YES